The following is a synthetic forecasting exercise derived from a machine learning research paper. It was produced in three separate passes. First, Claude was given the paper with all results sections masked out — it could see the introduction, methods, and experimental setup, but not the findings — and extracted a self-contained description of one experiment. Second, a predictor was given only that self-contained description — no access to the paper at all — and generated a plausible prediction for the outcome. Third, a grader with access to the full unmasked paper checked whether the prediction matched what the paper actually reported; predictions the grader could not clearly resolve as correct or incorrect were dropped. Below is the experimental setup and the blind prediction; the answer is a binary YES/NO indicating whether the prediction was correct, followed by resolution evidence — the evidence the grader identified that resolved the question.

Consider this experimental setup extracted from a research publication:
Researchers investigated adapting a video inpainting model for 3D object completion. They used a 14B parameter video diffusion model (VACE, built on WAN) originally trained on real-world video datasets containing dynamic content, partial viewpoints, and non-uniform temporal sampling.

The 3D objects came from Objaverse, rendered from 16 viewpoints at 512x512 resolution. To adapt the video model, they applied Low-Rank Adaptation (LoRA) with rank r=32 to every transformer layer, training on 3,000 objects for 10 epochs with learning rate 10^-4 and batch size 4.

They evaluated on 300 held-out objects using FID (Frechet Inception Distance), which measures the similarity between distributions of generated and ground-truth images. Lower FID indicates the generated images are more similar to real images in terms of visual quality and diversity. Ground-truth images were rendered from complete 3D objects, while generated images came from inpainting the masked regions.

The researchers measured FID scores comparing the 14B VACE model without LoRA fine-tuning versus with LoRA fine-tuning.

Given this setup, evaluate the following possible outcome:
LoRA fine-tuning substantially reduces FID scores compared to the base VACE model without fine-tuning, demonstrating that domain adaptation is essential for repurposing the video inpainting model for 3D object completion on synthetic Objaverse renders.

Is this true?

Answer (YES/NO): YES